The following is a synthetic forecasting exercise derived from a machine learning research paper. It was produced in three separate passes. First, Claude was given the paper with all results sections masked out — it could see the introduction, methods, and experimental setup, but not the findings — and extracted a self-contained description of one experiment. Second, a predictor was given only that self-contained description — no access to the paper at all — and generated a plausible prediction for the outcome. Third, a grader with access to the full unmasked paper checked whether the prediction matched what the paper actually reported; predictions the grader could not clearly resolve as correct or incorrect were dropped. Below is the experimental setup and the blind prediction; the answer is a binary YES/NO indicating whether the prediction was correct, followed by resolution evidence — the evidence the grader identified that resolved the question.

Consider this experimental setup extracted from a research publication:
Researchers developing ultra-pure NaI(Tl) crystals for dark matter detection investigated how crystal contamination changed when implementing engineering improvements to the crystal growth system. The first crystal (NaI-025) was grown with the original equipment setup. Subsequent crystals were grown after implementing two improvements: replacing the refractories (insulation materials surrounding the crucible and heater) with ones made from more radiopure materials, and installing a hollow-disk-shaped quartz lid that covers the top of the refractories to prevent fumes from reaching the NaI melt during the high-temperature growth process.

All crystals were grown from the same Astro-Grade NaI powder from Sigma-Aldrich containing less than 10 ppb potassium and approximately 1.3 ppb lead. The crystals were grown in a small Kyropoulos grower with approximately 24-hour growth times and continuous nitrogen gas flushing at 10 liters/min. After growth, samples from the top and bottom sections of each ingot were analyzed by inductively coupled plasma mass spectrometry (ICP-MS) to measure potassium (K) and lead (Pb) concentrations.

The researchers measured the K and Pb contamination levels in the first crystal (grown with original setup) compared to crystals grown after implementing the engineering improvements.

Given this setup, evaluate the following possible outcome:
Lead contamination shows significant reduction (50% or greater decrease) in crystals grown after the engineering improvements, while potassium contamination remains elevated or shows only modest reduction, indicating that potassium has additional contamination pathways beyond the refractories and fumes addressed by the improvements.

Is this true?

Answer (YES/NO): NO